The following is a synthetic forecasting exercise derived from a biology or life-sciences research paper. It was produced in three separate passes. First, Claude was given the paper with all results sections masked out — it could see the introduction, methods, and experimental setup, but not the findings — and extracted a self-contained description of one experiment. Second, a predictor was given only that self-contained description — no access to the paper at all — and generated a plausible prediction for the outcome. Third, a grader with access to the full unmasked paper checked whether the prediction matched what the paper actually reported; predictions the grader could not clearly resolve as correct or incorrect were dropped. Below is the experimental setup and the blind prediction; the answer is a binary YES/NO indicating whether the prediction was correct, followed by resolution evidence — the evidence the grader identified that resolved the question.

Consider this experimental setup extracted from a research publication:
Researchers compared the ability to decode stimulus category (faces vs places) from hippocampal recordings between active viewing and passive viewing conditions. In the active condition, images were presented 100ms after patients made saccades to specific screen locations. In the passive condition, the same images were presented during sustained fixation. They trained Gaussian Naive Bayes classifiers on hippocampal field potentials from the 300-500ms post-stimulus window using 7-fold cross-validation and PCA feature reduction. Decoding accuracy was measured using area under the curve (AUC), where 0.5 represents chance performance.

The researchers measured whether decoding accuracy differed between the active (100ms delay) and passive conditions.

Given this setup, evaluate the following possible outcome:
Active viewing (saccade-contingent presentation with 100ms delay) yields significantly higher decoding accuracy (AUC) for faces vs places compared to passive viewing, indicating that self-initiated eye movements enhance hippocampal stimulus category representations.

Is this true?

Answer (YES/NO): YES